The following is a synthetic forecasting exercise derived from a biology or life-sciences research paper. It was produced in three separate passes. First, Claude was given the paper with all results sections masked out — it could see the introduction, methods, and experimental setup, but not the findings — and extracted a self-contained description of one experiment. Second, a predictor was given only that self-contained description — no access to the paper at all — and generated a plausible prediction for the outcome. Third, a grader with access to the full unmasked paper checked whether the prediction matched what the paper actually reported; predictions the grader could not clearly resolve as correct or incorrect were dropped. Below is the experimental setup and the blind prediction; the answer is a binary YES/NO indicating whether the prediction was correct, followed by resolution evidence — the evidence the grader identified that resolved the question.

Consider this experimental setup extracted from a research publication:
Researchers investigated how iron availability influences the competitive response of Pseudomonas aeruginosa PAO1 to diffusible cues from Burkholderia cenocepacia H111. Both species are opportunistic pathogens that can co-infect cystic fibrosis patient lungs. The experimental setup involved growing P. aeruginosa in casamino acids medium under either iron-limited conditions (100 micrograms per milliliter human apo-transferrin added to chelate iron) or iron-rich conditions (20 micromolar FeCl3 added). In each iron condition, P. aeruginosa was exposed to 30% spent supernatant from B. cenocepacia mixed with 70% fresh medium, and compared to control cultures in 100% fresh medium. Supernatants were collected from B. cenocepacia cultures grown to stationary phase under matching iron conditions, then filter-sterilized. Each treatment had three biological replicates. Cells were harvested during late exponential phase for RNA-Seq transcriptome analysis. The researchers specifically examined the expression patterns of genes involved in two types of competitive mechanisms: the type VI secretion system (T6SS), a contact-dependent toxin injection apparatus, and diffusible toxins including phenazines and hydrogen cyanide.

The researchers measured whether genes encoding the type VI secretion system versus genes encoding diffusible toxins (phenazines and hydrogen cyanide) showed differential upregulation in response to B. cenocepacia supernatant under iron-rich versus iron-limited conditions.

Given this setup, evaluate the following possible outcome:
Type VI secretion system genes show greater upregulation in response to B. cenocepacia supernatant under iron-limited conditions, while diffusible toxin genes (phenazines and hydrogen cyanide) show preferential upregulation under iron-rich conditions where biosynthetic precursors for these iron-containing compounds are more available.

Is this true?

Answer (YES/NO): NO